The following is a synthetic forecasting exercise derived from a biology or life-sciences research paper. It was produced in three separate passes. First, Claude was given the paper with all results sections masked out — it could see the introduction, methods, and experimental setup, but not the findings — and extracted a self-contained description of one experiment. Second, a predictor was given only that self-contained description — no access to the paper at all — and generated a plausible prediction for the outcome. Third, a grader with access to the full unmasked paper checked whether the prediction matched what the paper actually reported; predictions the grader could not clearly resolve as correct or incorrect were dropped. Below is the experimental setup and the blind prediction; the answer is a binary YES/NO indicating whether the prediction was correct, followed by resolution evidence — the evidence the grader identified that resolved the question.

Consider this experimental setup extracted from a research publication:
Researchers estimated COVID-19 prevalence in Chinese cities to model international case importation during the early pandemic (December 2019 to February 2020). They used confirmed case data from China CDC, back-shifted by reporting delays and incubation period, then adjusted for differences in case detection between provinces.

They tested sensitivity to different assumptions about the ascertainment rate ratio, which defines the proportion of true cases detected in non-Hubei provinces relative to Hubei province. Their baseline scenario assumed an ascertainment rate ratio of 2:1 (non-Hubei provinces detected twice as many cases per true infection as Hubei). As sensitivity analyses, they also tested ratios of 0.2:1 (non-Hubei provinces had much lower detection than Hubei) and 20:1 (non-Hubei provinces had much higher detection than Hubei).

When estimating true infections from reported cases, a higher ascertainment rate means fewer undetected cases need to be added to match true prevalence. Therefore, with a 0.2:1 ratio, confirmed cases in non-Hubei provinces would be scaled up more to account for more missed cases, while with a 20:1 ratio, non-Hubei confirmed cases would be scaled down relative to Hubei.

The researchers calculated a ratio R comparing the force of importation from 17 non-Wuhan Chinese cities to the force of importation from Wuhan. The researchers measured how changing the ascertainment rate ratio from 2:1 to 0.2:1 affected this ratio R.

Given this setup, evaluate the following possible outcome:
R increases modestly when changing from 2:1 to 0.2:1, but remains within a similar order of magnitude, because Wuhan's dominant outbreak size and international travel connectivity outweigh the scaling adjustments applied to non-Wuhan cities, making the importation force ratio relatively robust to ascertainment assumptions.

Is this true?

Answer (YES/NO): NO